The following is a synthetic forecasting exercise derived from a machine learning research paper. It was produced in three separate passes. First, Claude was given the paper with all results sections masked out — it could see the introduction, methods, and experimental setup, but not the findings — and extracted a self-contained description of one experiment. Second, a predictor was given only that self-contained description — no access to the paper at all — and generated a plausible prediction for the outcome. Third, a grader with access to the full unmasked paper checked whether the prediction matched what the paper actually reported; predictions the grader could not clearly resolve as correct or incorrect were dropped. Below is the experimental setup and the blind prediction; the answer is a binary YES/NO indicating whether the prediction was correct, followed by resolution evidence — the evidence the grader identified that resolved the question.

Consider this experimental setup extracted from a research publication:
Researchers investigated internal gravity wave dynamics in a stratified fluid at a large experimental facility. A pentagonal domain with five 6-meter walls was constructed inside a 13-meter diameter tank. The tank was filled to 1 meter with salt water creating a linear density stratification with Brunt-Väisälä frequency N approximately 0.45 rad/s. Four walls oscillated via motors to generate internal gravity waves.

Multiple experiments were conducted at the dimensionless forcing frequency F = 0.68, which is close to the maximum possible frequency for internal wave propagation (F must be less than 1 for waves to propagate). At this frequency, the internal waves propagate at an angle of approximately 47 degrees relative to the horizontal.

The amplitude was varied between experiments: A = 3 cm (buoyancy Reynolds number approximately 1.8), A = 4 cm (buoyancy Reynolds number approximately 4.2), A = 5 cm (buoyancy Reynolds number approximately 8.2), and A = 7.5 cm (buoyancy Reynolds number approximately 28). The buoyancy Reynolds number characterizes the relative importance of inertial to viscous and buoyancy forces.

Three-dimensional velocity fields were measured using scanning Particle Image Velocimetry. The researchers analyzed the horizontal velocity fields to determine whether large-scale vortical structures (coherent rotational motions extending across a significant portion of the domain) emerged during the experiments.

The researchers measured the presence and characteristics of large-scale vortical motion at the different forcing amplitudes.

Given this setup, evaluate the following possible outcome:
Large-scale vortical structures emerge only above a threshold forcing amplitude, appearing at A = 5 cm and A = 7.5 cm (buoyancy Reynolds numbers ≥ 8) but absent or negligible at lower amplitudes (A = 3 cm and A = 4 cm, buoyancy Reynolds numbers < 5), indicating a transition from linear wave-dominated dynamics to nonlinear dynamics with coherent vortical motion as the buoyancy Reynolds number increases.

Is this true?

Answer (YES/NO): NO